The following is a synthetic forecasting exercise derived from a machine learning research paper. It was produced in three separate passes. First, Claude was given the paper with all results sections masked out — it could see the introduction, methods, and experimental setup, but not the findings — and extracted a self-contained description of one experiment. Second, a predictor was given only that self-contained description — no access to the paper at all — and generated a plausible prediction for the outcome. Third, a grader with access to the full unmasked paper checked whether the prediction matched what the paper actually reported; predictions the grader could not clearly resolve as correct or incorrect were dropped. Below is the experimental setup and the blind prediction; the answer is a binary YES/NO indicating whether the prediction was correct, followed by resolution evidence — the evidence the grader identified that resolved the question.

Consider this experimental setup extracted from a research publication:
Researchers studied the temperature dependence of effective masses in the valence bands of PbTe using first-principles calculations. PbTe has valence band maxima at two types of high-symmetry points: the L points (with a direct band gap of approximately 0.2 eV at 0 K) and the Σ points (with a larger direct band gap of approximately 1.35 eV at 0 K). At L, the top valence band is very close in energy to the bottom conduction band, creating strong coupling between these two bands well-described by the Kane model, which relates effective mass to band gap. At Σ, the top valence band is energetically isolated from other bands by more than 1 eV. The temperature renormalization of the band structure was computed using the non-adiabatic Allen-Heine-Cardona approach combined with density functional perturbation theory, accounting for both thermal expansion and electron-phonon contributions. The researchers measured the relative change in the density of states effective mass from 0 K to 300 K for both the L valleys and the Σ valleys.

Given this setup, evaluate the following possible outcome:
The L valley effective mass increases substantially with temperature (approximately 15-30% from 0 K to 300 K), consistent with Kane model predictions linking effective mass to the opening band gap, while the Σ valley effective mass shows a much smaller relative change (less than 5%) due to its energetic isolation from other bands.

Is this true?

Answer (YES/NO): NO